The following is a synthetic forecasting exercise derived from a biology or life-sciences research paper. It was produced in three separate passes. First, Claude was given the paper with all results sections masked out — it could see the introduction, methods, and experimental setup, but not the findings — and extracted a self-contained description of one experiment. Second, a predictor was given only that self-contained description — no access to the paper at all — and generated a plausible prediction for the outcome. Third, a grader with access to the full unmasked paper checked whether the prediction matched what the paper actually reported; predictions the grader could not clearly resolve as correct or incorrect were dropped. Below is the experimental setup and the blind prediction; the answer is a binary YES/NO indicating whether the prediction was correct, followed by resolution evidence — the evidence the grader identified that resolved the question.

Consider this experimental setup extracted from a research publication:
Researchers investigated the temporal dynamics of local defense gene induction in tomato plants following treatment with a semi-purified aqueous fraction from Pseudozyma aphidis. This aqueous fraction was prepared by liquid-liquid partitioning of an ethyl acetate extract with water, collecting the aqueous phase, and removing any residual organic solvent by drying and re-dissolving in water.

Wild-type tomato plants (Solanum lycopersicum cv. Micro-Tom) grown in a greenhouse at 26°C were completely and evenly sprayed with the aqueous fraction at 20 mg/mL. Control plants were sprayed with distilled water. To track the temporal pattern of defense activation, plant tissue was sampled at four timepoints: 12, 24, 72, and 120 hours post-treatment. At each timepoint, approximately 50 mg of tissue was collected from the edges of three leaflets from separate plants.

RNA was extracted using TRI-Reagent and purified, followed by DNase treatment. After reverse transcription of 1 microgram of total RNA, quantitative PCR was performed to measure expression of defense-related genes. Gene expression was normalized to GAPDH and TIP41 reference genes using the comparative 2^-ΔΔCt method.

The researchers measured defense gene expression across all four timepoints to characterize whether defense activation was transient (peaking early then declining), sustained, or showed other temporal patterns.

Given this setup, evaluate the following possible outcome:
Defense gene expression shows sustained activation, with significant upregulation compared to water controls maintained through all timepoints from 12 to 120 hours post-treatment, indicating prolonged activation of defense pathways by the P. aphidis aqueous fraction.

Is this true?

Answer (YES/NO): YES